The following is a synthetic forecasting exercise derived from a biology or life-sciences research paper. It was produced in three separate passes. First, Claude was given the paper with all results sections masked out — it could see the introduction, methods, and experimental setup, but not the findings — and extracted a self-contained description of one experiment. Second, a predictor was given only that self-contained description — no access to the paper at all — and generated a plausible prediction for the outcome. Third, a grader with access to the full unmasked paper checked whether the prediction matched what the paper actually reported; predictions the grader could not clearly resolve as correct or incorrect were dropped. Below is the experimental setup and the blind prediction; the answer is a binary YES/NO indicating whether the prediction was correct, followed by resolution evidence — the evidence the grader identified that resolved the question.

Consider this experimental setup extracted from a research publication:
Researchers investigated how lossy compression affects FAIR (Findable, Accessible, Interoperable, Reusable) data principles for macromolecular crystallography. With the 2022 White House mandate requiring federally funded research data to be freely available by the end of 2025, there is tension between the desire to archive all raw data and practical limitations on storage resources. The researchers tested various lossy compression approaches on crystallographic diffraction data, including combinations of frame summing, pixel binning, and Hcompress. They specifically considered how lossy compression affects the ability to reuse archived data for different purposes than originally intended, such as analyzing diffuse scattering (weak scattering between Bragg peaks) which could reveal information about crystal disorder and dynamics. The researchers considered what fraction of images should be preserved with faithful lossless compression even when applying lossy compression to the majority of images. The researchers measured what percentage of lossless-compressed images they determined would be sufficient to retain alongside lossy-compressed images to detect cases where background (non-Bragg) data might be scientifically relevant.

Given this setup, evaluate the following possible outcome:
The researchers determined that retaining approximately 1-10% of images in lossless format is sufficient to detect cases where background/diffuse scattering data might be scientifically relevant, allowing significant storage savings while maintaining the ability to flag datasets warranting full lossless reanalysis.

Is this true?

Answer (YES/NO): NO